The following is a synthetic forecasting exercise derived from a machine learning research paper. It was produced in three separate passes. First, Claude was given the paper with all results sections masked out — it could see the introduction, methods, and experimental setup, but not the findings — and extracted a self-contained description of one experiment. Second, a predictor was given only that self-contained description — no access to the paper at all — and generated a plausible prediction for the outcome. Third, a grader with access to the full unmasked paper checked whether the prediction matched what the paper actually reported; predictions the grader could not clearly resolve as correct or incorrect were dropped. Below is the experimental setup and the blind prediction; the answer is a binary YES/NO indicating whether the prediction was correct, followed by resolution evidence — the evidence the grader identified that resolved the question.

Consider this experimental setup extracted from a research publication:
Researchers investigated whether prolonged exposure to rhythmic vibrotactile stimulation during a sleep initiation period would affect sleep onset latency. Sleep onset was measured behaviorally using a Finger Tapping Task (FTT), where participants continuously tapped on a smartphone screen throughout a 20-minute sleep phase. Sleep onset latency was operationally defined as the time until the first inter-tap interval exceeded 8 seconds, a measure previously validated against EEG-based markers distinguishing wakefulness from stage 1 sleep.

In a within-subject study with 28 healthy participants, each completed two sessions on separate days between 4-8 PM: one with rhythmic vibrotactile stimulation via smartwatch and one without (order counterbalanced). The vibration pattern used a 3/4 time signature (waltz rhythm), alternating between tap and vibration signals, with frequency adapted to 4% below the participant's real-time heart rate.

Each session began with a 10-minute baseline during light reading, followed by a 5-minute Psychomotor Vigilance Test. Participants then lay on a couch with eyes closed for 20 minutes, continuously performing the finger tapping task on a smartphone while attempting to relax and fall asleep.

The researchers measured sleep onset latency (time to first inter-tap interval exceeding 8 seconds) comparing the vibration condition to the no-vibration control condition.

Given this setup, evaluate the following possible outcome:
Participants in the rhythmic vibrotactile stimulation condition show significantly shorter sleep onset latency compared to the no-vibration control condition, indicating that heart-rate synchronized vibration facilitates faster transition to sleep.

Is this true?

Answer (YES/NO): NO